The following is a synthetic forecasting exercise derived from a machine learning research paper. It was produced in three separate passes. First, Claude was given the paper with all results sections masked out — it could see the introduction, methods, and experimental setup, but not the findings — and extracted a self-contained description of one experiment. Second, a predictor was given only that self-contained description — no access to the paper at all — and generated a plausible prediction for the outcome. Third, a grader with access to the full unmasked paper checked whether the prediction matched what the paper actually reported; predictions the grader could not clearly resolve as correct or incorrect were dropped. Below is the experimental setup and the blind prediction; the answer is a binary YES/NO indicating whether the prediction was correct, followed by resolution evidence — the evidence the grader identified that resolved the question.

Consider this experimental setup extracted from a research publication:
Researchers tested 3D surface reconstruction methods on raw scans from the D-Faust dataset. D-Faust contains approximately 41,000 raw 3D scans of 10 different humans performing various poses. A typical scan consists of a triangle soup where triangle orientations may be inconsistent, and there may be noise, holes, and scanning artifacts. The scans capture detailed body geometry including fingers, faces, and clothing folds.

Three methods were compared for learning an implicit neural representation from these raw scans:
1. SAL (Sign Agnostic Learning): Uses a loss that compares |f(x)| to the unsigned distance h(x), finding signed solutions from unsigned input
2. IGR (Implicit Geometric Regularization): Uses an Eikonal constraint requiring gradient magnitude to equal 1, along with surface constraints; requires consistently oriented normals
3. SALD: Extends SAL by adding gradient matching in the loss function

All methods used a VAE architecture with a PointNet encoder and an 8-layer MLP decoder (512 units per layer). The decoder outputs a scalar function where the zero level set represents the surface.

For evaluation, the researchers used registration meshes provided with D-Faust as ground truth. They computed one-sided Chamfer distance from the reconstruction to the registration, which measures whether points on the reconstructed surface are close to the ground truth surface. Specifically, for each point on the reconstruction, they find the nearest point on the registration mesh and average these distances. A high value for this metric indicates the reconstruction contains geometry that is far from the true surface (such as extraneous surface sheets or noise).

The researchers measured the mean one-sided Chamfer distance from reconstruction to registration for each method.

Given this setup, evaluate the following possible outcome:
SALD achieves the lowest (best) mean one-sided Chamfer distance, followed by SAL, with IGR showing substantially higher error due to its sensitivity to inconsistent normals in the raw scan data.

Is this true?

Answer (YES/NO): NO